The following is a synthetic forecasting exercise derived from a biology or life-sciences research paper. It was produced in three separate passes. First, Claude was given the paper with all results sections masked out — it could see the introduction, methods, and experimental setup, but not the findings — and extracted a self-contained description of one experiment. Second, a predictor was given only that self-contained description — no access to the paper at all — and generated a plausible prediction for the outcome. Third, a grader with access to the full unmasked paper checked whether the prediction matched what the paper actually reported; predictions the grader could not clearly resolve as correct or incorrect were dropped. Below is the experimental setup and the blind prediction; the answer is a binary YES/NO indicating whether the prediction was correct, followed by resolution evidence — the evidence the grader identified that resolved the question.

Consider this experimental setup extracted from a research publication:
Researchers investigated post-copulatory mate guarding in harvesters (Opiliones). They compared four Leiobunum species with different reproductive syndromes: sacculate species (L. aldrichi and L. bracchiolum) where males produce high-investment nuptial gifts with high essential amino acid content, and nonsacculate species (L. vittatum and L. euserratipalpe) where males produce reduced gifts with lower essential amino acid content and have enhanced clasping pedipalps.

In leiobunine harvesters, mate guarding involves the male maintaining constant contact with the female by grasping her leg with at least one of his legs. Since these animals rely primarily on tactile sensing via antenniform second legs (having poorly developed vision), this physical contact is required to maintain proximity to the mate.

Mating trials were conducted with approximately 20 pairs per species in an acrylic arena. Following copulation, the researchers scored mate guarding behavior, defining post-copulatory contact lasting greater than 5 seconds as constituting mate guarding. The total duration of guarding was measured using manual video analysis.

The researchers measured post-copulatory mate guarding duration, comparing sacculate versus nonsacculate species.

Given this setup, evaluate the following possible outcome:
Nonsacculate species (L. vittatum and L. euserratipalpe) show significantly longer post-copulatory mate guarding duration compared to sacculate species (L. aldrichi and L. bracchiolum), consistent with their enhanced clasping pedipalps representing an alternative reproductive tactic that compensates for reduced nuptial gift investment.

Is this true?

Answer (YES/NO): NO